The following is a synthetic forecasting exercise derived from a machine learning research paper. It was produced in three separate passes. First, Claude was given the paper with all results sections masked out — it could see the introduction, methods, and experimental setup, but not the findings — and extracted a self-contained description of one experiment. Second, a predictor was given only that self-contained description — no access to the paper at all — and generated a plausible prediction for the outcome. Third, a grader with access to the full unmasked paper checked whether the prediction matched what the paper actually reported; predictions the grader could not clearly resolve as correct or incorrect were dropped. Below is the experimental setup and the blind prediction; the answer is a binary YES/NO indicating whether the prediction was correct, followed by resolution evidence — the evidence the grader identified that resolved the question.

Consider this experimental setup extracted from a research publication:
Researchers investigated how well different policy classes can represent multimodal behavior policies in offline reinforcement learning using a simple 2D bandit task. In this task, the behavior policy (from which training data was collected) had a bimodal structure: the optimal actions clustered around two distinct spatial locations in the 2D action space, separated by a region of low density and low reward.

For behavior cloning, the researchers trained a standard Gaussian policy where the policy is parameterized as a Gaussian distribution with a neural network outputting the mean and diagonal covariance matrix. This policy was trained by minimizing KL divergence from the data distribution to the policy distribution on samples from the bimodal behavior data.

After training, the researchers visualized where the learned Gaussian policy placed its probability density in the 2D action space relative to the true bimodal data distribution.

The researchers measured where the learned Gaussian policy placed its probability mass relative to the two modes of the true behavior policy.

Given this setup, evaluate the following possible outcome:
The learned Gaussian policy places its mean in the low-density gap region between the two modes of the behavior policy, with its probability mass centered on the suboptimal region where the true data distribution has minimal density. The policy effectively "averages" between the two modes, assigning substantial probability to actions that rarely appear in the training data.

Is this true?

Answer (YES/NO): YES